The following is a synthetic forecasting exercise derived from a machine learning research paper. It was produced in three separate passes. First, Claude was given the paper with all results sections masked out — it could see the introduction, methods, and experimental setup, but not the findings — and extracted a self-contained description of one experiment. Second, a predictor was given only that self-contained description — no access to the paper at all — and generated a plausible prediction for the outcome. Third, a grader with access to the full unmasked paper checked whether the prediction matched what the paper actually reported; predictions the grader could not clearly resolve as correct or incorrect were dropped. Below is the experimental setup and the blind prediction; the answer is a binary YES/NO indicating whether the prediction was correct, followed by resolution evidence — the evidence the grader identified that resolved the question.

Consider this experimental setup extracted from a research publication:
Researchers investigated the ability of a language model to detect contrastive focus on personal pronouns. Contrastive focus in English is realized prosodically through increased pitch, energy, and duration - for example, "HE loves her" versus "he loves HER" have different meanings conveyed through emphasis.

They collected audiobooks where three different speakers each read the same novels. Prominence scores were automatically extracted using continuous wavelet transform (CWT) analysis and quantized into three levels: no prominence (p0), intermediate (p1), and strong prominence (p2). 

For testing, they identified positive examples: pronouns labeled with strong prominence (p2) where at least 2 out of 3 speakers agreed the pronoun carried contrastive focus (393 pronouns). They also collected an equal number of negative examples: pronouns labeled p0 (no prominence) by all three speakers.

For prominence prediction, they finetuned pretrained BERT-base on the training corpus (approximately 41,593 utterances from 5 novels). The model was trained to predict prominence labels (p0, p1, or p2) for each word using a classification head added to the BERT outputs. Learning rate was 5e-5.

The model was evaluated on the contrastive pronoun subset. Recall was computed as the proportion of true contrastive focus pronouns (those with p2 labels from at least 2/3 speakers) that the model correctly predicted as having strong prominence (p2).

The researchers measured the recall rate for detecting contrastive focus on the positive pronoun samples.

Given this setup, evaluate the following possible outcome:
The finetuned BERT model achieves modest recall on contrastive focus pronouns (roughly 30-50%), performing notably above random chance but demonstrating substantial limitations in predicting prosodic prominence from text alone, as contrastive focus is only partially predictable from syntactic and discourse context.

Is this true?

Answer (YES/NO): NO